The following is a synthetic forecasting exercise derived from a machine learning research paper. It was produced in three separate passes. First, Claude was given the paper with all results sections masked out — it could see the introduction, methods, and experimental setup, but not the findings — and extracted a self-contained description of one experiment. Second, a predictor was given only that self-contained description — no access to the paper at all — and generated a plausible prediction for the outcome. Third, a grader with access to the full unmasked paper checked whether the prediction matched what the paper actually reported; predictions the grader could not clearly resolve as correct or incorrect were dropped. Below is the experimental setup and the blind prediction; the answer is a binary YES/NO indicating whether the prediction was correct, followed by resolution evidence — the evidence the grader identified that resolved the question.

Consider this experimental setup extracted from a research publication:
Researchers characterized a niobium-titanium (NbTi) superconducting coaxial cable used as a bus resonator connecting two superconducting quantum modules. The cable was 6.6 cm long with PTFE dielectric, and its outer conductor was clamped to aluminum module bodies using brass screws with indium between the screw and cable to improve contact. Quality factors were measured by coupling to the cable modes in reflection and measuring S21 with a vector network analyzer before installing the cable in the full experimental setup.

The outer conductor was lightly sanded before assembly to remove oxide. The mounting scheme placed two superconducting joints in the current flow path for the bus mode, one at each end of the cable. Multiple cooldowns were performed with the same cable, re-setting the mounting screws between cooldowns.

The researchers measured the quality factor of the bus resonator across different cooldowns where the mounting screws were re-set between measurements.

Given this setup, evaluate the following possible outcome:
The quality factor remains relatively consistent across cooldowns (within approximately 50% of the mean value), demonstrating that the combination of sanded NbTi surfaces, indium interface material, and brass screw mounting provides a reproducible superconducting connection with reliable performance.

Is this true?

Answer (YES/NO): NO